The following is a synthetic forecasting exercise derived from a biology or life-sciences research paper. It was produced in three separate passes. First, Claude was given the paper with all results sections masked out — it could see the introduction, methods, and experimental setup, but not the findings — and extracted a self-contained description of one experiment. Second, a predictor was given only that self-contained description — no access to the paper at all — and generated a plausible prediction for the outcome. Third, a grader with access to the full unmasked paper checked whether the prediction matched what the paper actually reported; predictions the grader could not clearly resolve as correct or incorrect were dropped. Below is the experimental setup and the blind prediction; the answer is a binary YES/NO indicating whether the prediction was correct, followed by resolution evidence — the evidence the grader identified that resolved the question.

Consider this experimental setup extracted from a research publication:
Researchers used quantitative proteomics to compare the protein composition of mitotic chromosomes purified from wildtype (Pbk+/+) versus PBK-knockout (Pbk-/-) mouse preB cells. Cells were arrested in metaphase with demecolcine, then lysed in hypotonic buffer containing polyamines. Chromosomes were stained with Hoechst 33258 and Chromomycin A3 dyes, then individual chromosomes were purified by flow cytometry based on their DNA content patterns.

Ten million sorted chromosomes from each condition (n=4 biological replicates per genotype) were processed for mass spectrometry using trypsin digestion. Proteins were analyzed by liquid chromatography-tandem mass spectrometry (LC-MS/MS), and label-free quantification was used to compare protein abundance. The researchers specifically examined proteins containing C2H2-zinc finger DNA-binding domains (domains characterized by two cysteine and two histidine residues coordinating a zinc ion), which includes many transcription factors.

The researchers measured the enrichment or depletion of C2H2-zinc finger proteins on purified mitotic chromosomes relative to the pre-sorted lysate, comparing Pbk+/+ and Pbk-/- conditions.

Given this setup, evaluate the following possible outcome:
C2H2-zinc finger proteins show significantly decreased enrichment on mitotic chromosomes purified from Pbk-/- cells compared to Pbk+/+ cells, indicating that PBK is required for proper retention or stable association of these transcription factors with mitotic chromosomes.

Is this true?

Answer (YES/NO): NO